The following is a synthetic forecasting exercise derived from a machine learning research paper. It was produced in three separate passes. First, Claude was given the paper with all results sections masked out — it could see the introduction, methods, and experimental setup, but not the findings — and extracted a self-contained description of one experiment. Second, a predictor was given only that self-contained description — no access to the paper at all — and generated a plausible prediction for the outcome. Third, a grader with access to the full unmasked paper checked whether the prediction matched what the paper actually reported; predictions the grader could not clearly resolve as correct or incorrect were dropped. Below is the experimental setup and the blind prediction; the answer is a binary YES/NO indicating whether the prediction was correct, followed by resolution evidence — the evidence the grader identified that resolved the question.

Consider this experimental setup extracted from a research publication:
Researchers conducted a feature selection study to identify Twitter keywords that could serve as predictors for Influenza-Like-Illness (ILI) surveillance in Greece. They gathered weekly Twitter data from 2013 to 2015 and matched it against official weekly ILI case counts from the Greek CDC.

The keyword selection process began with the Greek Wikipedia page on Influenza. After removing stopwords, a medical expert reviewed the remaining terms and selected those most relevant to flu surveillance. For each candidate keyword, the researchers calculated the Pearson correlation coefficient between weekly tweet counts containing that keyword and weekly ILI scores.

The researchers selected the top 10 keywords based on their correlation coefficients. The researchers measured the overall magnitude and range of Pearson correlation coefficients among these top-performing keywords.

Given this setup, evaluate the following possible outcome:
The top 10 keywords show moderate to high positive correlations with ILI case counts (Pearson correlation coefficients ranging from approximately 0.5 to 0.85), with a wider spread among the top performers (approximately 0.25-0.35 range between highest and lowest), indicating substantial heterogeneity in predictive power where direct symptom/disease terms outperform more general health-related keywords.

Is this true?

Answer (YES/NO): NO